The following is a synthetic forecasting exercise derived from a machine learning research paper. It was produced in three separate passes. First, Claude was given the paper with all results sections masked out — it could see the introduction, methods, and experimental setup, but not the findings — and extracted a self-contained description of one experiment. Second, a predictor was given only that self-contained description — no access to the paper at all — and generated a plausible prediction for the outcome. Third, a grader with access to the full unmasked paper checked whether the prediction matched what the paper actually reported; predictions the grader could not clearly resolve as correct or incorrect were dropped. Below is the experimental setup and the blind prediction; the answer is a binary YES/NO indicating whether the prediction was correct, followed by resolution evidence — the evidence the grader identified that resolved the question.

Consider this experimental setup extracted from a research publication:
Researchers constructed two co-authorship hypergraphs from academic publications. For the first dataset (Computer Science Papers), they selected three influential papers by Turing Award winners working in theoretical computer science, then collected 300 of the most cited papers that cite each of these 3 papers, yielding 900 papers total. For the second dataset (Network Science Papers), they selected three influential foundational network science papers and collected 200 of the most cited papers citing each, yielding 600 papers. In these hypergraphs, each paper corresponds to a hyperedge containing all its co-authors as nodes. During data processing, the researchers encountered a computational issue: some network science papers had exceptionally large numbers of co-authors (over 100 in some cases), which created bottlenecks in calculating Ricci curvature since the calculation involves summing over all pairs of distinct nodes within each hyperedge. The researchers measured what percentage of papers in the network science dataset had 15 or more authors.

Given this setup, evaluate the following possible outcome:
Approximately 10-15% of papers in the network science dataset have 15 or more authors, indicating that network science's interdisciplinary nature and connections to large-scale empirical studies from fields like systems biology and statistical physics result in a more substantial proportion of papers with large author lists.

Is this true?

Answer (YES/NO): NO